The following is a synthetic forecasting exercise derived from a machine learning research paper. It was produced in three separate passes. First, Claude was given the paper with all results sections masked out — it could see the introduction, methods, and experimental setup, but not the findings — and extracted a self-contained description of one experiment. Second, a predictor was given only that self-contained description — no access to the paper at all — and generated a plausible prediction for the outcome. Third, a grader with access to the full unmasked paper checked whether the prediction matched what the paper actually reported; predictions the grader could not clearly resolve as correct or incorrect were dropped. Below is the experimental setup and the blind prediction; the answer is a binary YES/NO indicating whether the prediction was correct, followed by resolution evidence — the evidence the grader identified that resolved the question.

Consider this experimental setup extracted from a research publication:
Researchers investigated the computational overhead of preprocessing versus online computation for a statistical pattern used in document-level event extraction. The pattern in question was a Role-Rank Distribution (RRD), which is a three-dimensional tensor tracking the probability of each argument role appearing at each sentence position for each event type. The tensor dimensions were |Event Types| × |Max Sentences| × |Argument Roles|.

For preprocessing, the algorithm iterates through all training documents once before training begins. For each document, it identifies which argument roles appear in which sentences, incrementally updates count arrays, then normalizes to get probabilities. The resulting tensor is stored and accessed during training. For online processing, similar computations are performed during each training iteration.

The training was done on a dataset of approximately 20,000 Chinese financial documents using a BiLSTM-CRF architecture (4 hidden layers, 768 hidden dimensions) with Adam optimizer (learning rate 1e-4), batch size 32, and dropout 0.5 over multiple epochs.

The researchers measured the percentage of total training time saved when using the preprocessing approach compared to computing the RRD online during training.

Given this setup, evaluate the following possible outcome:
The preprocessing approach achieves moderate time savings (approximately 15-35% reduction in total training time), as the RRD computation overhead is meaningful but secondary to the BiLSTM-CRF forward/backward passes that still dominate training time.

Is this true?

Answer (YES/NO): NO